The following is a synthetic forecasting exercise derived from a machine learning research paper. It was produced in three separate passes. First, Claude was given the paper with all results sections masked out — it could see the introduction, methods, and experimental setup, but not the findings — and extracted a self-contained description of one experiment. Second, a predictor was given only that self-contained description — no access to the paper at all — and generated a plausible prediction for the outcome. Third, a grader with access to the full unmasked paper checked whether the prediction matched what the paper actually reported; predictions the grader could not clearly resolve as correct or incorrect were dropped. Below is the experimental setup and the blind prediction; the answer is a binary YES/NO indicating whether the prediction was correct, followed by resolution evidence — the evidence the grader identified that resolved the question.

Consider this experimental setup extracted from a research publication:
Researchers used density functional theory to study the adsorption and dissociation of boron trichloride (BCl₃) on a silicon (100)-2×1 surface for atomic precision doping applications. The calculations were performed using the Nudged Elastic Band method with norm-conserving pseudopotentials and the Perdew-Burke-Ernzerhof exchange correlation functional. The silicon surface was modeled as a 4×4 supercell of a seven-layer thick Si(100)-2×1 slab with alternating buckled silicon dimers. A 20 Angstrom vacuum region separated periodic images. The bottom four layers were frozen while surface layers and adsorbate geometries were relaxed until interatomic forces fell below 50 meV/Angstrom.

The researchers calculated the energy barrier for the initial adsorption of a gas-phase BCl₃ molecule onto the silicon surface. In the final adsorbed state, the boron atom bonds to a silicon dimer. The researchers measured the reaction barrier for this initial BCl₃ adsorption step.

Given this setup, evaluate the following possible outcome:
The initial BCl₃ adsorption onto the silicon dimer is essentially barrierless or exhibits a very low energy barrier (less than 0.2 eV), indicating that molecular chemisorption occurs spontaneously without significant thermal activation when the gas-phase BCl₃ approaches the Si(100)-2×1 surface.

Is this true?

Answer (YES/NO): YES